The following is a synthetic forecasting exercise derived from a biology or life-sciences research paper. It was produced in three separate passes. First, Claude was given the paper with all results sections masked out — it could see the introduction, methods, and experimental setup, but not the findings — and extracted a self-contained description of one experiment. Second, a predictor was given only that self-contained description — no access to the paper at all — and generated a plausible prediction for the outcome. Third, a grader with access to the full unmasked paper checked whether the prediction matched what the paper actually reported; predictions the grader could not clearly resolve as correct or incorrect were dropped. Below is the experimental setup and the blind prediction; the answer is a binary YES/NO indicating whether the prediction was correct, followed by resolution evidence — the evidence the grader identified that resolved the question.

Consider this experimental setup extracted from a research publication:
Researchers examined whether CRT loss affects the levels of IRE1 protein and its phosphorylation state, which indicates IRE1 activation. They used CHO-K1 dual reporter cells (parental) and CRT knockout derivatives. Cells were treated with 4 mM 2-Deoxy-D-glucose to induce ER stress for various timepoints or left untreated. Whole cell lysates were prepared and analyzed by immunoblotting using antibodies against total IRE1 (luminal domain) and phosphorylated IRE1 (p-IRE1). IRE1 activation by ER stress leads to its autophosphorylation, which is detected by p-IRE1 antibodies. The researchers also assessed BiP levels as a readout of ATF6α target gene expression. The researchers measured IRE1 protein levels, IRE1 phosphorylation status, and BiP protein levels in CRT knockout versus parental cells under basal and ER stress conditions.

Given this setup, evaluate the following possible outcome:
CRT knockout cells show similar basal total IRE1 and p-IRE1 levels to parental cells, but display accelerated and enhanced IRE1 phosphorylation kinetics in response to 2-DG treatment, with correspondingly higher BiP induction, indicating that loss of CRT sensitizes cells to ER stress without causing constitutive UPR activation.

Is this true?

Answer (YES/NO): NO